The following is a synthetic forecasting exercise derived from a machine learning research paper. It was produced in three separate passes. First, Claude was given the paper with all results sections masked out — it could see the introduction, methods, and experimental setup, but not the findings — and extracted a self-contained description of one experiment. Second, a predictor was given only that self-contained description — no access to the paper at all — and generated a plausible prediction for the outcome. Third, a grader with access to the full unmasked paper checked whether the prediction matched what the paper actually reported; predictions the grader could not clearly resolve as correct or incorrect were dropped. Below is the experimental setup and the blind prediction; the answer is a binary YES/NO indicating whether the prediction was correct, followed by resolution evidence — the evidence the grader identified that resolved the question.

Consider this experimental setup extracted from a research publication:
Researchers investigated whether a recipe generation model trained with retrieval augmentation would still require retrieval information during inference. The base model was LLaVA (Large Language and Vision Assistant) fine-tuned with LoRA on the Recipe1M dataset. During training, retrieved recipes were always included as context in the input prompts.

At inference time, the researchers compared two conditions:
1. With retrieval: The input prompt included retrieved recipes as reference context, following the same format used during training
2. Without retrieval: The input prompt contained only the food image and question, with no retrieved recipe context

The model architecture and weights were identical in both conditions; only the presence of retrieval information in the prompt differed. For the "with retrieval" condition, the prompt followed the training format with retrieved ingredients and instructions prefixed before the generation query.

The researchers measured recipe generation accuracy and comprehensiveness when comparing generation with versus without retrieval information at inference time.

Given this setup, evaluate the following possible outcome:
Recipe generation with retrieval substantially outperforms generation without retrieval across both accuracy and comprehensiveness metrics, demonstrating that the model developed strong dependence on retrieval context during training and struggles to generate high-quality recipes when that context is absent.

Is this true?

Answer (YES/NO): NO